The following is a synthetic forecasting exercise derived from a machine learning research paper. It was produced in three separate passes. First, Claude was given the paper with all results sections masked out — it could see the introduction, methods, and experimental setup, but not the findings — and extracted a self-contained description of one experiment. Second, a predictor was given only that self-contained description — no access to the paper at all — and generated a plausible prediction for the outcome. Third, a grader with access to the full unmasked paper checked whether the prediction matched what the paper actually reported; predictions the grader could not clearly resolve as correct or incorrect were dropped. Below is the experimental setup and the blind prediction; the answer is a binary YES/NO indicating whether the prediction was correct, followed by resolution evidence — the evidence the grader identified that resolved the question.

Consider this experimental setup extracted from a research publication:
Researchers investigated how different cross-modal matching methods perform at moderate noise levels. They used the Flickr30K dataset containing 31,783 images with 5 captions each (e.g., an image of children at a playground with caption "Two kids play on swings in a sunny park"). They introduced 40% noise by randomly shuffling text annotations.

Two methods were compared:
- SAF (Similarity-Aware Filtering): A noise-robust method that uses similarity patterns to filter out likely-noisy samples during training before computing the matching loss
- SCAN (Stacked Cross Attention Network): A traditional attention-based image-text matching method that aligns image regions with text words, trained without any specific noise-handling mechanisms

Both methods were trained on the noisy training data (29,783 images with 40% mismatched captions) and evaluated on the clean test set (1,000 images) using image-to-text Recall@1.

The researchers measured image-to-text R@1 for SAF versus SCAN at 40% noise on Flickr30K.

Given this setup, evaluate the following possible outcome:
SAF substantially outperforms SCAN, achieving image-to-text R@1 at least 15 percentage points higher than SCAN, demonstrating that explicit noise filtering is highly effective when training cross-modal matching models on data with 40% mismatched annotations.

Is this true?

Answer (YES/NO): NO